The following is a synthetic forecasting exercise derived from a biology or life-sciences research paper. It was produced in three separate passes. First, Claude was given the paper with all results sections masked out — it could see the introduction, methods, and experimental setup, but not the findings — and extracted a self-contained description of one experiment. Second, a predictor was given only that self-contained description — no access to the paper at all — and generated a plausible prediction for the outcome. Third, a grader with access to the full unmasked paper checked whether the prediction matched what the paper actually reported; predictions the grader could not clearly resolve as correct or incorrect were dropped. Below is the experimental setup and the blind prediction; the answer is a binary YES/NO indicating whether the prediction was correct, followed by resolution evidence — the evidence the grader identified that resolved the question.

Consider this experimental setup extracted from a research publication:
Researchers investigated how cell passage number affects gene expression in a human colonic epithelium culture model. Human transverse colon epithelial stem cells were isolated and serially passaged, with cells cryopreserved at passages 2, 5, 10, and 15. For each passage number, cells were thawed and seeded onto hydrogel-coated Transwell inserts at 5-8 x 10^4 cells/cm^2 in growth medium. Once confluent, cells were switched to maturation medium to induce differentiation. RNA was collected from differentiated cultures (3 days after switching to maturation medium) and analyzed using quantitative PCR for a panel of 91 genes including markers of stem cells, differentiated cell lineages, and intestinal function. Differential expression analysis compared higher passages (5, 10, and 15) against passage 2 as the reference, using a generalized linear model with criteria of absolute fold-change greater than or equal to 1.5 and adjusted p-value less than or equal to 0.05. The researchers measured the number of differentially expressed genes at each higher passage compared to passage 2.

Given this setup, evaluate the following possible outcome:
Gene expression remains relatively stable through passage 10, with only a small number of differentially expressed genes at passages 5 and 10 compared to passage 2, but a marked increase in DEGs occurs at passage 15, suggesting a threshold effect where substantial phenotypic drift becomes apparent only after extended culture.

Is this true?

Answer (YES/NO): YES